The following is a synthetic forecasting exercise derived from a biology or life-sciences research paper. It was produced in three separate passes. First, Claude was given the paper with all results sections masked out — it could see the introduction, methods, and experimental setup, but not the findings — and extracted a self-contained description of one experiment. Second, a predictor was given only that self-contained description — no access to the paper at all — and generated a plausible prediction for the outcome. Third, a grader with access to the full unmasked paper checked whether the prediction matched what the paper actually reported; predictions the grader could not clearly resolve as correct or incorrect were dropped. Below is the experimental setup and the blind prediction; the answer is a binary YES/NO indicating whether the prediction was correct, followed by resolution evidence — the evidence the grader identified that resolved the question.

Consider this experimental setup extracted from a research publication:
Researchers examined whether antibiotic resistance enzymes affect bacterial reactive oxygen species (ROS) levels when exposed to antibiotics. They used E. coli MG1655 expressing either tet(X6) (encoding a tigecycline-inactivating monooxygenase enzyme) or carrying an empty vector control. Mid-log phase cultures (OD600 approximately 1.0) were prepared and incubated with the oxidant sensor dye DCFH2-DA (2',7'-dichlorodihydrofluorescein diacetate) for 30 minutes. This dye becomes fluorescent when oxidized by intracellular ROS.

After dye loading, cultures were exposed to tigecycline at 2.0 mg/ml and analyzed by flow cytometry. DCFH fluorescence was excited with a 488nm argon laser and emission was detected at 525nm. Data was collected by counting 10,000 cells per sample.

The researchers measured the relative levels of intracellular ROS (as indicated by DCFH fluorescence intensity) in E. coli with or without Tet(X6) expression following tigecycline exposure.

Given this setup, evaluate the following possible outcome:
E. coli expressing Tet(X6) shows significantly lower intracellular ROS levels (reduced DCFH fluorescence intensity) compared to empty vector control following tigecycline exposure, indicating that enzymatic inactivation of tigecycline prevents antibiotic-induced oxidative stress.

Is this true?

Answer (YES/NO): YES